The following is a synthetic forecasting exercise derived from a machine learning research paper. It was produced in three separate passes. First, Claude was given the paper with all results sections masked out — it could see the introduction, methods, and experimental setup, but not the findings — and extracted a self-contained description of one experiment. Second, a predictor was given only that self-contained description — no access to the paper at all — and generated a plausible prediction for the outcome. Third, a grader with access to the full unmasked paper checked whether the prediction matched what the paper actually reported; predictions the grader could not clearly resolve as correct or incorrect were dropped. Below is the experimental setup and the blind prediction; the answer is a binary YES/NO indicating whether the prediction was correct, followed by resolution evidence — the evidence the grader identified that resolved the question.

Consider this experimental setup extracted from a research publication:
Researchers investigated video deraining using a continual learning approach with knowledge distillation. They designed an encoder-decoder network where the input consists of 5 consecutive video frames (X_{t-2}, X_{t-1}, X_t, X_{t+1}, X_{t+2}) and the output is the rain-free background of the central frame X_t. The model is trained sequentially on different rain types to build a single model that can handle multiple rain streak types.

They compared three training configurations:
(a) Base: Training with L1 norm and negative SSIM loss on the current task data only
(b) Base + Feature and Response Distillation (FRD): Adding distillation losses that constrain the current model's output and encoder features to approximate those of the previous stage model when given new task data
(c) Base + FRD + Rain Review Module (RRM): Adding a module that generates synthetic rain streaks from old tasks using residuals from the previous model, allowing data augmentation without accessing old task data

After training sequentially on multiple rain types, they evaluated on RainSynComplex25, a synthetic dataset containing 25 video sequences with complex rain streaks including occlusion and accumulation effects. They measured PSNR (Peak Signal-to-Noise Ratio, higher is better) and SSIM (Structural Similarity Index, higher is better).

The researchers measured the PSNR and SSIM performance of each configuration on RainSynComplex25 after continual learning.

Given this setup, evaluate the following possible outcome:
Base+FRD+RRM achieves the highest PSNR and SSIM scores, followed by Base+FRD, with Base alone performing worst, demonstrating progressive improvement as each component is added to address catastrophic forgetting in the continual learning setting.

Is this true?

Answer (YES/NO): YES